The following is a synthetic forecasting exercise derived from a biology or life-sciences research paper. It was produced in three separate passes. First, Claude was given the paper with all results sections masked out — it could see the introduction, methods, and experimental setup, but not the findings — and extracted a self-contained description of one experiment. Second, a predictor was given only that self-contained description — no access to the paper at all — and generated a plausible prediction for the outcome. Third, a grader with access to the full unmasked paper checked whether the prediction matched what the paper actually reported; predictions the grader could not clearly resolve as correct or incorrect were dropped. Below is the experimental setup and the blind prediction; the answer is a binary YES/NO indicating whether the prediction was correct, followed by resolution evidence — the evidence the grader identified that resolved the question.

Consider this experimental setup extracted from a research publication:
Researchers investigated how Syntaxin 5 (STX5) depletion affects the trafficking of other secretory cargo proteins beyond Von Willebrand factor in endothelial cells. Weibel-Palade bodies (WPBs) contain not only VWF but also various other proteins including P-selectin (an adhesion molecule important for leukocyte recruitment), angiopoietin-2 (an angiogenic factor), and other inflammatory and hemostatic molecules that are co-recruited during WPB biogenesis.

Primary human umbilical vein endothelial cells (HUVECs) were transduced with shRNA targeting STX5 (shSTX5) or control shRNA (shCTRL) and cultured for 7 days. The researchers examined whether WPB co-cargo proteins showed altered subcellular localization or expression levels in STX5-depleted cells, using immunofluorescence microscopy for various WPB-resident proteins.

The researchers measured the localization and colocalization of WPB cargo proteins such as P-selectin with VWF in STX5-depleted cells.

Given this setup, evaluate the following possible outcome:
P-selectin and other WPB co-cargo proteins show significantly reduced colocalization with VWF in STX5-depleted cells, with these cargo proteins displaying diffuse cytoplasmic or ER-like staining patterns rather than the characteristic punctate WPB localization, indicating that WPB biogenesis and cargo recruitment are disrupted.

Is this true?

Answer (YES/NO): NO